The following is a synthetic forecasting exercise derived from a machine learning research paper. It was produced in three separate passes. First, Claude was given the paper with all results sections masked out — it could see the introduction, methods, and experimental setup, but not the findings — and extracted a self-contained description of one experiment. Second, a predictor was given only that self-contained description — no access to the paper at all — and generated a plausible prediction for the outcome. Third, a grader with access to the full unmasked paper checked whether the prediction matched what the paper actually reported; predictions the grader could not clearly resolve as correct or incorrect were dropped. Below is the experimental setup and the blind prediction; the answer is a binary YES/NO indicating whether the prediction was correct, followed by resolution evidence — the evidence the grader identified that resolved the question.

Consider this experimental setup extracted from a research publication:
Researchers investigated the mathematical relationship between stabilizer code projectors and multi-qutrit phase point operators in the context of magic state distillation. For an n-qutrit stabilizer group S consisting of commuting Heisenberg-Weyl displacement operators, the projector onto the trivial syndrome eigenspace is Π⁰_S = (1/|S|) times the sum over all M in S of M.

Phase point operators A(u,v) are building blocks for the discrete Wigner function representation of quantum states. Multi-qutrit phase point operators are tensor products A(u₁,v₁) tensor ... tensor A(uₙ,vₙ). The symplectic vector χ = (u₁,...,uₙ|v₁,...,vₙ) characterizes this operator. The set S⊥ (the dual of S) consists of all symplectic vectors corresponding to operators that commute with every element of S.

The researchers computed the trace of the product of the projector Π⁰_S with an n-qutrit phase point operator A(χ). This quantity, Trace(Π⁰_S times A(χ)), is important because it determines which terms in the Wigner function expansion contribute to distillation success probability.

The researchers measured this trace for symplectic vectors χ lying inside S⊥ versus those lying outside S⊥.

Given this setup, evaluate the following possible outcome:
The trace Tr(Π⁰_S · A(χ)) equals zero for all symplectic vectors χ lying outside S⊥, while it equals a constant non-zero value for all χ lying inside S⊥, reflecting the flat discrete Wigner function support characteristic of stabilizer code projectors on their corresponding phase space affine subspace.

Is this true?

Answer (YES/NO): YES